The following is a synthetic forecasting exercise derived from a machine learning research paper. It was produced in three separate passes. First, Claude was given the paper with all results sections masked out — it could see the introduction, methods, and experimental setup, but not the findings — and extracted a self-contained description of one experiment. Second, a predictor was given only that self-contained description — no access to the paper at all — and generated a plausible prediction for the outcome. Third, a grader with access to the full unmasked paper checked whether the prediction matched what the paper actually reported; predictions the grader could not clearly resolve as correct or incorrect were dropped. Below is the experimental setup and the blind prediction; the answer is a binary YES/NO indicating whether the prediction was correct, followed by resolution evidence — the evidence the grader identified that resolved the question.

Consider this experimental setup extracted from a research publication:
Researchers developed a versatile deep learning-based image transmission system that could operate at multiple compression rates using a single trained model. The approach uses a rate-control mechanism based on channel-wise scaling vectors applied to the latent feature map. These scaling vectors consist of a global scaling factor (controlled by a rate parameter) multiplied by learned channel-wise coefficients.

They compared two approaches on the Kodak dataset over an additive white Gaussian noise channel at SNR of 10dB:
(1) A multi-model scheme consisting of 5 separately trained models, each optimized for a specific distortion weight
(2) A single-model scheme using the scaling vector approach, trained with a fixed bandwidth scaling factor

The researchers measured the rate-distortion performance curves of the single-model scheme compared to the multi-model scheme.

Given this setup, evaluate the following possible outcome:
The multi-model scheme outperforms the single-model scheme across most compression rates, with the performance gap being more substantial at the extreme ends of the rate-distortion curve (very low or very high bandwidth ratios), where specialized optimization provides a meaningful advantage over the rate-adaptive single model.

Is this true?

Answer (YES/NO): NO